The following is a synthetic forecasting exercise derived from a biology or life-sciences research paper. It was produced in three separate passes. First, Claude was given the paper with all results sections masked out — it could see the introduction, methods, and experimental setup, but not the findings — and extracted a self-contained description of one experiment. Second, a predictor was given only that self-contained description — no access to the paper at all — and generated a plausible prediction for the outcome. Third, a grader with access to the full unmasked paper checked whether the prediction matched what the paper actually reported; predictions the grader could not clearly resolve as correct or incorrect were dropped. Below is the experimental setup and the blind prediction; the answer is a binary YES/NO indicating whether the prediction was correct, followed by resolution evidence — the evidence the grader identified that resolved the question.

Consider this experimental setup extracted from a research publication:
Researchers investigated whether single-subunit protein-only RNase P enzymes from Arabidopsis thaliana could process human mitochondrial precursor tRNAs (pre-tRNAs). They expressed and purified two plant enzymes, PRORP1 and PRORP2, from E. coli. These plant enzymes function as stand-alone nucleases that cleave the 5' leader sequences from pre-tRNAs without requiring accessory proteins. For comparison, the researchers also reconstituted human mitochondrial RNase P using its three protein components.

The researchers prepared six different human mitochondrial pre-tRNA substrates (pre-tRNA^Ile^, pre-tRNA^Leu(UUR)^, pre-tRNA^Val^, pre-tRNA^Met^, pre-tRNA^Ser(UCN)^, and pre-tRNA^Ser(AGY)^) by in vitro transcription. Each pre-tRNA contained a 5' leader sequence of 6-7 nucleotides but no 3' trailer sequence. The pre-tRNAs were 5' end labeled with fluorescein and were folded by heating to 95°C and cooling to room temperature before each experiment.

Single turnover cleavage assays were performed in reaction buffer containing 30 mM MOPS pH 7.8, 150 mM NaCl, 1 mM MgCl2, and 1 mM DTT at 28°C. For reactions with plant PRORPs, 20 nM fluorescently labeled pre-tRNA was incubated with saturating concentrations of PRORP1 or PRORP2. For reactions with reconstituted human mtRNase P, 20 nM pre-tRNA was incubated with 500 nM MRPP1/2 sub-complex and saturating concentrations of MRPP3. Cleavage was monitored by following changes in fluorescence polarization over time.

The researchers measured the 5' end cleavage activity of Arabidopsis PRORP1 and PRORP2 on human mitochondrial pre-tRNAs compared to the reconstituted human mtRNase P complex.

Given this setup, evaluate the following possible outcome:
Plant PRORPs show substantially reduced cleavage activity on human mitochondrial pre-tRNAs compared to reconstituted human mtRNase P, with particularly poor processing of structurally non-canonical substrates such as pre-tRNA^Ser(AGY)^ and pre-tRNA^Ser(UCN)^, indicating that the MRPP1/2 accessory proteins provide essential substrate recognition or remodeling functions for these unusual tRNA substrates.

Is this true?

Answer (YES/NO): NO